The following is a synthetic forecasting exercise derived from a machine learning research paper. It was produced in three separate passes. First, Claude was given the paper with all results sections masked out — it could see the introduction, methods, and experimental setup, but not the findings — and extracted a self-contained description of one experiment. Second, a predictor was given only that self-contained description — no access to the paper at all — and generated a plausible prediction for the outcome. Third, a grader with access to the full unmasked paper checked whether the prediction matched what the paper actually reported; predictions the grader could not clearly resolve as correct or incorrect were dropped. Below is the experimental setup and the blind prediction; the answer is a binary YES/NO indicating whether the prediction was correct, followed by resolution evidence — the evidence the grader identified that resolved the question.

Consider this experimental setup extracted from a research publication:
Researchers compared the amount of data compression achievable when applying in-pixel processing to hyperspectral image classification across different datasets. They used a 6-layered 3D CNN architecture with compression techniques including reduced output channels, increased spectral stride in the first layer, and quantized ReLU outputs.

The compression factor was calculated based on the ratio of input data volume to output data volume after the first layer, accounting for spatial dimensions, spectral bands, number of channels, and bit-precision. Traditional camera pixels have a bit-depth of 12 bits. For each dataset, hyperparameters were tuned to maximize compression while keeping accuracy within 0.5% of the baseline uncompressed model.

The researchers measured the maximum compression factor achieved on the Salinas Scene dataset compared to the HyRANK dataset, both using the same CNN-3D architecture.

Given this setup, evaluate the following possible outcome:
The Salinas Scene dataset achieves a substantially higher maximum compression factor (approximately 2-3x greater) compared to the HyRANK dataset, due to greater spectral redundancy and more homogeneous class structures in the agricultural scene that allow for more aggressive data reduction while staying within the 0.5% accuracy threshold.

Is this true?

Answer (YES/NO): NO